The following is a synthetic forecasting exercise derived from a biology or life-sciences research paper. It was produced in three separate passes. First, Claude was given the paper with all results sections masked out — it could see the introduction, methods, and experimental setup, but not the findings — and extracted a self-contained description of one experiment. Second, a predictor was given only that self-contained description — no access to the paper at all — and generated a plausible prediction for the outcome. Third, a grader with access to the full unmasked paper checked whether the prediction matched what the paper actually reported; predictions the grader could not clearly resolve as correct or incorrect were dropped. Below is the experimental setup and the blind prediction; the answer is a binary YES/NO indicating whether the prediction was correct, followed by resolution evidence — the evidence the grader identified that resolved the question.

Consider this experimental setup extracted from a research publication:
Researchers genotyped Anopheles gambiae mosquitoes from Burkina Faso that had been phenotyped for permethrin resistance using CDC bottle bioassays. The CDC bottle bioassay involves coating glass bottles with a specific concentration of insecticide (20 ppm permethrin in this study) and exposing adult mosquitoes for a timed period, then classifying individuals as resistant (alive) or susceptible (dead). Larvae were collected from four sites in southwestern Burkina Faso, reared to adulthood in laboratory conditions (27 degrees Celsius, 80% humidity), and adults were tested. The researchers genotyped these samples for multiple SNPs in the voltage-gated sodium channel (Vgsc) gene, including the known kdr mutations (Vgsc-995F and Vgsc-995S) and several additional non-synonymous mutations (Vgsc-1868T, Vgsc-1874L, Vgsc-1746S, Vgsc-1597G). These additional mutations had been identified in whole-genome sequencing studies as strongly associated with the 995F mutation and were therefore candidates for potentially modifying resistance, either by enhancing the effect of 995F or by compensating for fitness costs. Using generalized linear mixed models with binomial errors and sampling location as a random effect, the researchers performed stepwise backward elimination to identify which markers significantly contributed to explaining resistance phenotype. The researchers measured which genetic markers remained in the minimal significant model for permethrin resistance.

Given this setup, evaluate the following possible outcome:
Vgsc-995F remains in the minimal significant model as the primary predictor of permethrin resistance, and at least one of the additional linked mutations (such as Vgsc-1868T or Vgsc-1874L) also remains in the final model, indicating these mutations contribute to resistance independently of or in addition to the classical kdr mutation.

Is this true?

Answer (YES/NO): NO